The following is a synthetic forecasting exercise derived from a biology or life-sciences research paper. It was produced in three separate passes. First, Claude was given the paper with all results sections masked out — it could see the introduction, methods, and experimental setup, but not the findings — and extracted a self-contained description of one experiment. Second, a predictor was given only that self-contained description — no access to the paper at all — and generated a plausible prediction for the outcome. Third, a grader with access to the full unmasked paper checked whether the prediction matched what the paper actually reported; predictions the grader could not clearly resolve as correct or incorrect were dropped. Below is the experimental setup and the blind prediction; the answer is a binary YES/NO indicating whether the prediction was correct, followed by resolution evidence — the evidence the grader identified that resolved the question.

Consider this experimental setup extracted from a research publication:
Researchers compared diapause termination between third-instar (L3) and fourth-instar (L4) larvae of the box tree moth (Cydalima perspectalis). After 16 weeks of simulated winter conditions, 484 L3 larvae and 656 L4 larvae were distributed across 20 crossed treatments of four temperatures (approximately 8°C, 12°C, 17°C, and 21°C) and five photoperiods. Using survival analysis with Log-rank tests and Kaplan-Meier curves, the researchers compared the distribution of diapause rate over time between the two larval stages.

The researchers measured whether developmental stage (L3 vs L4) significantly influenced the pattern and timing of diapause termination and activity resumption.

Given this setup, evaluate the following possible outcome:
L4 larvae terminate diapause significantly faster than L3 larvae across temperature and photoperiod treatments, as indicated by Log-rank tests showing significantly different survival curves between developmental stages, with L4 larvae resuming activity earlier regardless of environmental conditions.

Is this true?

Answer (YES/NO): NO